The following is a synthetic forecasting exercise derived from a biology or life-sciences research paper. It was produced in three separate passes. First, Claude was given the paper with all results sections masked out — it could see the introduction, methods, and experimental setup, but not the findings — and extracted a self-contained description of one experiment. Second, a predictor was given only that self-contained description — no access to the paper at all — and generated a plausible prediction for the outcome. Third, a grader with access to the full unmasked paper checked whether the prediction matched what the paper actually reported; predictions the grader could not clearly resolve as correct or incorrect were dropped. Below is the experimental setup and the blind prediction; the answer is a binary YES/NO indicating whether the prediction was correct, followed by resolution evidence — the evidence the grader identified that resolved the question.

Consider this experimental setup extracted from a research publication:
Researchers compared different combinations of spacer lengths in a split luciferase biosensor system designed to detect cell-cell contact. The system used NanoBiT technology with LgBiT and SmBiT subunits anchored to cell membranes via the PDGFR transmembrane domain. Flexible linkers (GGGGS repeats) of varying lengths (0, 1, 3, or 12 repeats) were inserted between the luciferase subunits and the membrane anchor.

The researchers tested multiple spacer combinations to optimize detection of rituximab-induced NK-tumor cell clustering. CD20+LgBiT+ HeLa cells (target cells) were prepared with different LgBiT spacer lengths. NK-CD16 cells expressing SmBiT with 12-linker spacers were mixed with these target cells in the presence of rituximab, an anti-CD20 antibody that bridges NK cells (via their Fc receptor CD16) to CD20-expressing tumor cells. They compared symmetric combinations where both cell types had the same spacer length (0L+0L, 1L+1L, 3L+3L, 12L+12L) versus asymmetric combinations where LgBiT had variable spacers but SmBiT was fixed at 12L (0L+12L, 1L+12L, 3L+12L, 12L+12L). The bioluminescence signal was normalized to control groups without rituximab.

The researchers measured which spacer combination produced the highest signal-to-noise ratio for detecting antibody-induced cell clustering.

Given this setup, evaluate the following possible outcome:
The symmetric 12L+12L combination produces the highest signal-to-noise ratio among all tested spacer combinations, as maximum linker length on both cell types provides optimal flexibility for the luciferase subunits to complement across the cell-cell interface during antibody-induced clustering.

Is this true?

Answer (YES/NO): YES